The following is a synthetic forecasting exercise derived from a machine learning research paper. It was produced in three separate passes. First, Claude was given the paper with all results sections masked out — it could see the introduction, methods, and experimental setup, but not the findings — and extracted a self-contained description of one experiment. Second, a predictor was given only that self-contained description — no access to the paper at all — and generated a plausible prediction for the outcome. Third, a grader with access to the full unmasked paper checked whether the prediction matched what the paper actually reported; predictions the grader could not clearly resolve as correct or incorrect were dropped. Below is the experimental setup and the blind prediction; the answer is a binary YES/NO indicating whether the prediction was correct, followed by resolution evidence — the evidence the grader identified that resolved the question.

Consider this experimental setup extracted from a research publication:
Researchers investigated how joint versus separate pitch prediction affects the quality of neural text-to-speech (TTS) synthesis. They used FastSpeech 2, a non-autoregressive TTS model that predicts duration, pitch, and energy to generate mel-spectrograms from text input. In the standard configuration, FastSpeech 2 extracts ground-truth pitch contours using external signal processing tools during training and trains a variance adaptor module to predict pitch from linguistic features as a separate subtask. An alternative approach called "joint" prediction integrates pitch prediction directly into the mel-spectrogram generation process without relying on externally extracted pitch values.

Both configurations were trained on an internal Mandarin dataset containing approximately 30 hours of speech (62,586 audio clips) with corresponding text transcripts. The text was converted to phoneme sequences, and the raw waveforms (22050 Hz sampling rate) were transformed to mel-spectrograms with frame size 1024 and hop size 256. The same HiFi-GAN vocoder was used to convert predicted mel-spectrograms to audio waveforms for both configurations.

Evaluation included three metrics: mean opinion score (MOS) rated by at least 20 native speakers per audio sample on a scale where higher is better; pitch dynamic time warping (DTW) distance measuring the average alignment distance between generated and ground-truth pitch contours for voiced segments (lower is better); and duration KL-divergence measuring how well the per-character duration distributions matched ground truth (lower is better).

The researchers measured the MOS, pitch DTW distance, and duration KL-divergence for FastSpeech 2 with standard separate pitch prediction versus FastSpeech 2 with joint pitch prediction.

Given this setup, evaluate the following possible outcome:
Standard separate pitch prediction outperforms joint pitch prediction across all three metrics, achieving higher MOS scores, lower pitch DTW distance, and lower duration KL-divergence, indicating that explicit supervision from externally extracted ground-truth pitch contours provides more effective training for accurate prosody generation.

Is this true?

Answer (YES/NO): YES